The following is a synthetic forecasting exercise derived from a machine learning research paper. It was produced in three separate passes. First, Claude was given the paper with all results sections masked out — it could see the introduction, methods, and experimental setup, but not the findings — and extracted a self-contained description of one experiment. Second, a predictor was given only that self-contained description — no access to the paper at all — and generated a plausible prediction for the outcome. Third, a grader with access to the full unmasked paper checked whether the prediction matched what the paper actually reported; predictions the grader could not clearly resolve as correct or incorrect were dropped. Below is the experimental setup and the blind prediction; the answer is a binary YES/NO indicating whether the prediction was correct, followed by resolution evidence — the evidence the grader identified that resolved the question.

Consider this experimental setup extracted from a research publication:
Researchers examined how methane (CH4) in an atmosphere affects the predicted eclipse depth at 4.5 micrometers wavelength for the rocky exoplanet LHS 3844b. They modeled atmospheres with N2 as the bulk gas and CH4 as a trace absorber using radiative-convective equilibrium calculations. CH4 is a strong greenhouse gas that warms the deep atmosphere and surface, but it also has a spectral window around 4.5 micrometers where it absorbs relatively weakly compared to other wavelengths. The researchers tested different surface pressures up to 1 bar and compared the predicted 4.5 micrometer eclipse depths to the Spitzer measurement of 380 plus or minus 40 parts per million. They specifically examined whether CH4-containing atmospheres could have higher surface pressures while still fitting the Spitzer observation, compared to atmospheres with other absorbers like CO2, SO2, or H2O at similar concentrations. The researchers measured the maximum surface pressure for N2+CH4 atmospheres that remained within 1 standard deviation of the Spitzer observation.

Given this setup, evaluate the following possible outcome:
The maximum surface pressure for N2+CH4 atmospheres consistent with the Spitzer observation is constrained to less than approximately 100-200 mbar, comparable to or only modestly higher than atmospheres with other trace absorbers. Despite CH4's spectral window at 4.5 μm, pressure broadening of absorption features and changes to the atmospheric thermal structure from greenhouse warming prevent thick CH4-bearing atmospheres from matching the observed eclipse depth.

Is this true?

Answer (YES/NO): NO